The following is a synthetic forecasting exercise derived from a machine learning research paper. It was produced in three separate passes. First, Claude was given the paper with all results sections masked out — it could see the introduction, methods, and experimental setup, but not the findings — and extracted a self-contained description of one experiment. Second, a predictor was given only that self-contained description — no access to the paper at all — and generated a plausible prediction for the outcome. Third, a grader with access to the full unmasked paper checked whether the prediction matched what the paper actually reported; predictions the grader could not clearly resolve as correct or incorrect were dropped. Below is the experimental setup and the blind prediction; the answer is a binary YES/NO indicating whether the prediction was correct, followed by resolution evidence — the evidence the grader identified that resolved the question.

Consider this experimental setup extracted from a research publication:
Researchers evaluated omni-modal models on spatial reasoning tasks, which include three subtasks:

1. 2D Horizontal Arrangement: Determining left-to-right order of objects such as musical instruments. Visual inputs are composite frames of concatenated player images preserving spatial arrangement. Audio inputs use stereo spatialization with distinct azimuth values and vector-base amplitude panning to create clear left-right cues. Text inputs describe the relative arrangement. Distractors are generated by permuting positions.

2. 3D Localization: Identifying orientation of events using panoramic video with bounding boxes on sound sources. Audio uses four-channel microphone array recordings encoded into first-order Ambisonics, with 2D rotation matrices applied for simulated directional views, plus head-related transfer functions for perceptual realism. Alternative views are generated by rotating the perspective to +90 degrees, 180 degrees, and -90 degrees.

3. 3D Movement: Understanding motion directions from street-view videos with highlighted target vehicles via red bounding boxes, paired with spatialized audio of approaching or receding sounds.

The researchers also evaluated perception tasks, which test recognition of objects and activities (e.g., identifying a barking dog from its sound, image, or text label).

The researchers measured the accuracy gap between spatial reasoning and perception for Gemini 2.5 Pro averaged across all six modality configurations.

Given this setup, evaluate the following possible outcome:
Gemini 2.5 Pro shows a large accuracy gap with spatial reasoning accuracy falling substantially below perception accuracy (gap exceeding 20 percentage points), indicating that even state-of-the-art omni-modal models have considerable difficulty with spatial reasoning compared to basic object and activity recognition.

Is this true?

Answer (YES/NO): YES